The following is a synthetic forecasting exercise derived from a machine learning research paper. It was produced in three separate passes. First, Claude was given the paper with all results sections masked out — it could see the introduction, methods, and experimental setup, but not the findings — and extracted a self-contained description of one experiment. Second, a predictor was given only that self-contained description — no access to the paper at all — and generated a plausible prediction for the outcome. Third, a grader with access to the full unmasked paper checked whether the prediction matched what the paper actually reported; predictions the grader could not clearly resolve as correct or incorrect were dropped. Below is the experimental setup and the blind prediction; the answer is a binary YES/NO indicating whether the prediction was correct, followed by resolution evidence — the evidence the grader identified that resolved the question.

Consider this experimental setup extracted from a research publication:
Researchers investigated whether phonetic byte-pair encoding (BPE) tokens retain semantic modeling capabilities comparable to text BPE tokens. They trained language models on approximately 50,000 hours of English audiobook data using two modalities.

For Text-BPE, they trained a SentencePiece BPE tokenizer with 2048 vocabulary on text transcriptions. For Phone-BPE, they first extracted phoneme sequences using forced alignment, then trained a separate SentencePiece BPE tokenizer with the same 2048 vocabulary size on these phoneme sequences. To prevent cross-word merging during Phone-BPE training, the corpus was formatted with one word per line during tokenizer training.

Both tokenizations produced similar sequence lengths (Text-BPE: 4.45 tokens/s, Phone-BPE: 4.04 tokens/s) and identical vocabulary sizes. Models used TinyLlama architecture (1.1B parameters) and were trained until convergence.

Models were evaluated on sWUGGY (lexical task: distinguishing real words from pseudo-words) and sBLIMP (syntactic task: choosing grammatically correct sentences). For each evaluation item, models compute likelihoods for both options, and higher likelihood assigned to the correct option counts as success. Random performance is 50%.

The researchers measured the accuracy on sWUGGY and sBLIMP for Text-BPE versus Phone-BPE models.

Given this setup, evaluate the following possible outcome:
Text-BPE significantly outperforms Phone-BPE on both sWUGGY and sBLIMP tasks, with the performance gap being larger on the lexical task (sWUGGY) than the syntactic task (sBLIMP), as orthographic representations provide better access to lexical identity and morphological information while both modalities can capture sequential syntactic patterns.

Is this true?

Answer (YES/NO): NO